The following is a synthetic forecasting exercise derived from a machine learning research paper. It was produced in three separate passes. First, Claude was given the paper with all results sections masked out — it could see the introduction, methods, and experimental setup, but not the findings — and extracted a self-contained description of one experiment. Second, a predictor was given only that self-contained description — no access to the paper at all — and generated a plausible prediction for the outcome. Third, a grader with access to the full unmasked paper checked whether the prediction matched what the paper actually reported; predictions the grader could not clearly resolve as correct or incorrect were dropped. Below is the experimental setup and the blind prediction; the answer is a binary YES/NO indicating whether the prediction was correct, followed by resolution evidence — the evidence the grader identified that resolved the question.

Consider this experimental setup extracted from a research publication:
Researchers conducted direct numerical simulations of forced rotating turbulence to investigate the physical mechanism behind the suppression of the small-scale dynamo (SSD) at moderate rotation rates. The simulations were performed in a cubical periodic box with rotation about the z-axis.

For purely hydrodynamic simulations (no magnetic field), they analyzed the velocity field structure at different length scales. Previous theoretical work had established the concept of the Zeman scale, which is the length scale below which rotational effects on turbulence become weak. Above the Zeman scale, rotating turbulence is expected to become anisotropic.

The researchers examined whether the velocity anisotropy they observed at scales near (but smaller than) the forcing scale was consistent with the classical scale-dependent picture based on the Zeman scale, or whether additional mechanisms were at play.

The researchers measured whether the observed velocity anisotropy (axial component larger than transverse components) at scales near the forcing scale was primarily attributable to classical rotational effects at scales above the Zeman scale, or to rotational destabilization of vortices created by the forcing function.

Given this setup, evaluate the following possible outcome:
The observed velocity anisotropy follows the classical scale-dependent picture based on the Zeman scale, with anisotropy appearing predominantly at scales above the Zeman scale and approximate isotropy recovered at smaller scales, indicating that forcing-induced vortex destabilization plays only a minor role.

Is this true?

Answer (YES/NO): NO